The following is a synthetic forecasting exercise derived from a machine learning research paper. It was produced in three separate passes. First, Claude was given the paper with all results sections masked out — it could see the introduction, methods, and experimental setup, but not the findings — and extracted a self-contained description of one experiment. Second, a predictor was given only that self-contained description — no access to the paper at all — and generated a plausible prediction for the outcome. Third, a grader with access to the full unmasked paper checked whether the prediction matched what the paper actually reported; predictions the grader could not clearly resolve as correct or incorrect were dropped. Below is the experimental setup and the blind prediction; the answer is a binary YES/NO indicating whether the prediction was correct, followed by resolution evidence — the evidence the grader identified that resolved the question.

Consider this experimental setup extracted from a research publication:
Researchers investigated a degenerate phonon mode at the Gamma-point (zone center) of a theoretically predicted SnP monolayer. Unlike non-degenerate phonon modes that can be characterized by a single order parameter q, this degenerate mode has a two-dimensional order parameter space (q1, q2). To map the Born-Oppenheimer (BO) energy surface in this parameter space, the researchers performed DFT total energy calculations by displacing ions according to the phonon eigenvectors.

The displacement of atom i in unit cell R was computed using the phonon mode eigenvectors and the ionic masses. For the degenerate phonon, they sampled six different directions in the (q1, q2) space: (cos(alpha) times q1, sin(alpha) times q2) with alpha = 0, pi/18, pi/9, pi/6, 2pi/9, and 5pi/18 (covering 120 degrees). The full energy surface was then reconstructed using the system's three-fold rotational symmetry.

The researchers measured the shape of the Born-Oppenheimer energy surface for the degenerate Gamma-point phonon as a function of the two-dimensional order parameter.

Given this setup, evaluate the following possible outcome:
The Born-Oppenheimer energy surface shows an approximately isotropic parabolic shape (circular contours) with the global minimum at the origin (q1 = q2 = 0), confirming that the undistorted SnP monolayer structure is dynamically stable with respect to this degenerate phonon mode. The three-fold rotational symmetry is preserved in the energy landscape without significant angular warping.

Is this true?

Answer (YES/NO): NO